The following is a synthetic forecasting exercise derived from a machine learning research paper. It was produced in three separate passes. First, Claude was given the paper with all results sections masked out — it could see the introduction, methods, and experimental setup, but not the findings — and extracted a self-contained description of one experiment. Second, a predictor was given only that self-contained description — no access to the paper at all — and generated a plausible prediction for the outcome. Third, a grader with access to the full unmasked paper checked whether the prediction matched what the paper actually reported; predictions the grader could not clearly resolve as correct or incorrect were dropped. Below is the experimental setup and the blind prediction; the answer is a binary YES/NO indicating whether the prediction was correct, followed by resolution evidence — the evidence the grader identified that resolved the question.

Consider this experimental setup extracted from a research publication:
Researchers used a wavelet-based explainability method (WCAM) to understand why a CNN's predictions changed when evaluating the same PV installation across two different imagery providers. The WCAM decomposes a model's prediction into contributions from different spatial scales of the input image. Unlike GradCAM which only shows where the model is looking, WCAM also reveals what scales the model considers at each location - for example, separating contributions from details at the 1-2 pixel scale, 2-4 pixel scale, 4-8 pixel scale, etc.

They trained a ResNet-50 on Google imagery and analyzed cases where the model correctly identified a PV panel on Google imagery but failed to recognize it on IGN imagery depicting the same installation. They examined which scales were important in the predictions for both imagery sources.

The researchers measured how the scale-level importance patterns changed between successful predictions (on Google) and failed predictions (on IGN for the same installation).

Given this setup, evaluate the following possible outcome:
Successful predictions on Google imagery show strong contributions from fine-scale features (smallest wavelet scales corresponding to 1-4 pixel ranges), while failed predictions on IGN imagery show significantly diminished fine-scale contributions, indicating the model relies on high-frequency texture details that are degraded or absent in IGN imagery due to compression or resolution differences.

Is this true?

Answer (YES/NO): NO